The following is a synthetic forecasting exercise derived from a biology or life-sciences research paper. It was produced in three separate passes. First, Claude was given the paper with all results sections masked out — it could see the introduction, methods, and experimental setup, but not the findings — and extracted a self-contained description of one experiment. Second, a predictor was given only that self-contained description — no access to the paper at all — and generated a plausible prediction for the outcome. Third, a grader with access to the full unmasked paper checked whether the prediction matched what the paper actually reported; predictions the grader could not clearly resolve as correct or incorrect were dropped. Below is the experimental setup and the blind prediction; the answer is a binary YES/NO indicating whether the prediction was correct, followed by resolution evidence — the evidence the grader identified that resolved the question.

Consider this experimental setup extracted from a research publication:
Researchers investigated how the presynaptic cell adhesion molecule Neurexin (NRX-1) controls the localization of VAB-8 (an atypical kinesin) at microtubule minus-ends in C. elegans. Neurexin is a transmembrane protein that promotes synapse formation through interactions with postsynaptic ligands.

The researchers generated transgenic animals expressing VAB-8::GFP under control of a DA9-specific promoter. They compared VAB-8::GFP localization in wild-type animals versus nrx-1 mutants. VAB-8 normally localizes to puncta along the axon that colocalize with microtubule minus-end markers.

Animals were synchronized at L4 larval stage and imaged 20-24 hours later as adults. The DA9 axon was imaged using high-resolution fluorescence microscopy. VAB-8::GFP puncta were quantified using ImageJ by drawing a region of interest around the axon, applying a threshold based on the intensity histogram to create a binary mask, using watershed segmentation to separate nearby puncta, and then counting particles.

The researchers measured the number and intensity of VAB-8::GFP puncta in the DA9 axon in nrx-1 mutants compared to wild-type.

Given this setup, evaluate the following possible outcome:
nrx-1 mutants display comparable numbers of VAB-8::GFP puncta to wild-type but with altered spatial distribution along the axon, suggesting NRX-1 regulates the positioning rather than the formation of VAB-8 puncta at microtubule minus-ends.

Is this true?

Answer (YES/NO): NO